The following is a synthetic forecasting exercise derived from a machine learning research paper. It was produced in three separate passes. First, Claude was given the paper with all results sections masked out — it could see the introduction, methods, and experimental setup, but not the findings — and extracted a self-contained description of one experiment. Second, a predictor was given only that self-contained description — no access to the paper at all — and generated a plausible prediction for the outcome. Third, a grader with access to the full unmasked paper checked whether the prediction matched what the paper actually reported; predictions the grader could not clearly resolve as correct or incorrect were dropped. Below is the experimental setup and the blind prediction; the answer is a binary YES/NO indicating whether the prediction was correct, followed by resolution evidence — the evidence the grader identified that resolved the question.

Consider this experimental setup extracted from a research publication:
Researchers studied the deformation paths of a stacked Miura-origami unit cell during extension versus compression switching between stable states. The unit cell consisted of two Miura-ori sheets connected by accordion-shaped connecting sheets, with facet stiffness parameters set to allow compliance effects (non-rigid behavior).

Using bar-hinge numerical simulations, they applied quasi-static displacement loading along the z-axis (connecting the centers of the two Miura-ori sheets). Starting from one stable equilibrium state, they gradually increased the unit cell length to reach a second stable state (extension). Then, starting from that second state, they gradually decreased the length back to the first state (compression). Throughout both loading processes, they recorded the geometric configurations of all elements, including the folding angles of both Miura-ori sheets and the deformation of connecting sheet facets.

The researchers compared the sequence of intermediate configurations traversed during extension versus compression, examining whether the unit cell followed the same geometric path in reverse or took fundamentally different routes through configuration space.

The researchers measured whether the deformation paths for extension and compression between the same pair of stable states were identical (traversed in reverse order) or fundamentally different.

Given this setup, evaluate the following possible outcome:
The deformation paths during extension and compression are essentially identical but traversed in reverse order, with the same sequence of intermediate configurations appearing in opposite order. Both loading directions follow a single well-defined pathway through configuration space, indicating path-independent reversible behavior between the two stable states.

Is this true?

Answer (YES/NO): NO